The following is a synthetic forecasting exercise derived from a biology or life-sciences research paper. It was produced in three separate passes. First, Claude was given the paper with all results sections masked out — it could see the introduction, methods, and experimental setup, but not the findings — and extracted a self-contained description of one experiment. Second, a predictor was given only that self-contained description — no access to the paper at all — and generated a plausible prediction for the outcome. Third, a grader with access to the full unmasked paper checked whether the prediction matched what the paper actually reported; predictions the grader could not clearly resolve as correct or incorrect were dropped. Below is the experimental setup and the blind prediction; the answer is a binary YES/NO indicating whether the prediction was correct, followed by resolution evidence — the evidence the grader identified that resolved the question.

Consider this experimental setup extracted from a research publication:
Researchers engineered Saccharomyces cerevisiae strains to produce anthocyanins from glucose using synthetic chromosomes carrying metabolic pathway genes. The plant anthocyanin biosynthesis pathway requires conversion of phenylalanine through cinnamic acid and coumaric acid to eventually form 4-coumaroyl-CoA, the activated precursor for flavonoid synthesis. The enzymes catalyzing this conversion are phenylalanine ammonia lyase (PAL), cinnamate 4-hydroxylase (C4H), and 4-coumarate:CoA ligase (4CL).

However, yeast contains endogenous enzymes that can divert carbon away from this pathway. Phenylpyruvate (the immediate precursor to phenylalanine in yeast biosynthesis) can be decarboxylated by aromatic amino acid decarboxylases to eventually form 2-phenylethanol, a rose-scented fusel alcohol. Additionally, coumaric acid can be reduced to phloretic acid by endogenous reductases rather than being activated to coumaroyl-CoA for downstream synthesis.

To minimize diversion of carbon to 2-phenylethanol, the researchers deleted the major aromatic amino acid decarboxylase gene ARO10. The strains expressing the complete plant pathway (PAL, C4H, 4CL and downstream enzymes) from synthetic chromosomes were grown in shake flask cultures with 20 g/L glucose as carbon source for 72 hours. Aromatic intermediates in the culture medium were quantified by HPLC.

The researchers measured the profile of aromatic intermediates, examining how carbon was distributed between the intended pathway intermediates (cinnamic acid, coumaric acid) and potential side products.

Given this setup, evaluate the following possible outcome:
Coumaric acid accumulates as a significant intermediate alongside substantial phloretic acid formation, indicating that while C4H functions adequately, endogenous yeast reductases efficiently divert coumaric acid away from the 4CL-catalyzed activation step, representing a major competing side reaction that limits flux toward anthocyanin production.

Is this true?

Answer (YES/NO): NO